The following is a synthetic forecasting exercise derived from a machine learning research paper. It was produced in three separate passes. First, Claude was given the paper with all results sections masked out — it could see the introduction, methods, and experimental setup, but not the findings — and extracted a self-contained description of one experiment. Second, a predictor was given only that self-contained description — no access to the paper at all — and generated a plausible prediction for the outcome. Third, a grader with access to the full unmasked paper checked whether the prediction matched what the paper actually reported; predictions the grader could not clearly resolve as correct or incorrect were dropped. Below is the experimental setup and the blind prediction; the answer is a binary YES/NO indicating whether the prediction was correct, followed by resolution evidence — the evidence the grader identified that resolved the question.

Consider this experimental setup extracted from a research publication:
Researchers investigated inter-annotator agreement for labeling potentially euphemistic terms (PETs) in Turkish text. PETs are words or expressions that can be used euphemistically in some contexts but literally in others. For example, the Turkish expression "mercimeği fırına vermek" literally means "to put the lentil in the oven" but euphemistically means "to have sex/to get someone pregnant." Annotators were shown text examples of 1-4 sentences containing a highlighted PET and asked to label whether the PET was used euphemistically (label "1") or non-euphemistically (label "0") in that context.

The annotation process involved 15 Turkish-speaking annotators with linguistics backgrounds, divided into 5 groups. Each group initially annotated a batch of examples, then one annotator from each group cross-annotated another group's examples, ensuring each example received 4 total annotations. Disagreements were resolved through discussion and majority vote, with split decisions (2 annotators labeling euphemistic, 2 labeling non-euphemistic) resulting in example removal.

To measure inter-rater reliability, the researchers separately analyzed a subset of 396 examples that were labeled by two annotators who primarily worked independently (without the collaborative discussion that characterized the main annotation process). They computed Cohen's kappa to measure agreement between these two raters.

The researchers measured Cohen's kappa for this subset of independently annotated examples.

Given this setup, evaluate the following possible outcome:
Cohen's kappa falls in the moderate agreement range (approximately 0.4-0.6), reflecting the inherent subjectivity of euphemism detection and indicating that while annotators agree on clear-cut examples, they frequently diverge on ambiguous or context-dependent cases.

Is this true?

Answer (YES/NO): NO